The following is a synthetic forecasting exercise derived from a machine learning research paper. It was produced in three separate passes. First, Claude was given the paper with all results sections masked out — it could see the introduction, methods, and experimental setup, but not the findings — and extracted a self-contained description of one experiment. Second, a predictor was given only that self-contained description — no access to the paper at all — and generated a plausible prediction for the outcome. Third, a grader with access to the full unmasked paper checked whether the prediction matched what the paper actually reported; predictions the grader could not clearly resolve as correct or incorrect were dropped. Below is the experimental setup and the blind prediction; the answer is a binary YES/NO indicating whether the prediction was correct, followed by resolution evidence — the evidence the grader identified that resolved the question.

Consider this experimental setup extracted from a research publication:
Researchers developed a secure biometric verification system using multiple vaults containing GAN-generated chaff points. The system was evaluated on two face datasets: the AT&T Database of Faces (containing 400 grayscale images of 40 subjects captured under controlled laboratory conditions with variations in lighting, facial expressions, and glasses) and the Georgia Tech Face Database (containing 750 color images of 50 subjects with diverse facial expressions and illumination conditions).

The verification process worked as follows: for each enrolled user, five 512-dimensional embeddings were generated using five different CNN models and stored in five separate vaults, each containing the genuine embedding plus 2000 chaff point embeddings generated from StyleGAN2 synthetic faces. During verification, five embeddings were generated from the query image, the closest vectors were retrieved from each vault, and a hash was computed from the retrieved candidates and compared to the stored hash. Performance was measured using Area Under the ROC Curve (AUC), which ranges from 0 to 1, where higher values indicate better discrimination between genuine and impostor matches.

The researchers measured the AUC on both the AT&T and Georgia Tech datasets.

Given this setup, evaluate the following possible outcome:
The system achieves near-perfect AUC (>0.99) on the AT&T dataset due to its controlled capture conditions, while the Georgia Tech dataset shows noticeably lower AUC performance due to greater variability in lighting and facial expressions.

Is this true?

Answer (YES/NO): NO